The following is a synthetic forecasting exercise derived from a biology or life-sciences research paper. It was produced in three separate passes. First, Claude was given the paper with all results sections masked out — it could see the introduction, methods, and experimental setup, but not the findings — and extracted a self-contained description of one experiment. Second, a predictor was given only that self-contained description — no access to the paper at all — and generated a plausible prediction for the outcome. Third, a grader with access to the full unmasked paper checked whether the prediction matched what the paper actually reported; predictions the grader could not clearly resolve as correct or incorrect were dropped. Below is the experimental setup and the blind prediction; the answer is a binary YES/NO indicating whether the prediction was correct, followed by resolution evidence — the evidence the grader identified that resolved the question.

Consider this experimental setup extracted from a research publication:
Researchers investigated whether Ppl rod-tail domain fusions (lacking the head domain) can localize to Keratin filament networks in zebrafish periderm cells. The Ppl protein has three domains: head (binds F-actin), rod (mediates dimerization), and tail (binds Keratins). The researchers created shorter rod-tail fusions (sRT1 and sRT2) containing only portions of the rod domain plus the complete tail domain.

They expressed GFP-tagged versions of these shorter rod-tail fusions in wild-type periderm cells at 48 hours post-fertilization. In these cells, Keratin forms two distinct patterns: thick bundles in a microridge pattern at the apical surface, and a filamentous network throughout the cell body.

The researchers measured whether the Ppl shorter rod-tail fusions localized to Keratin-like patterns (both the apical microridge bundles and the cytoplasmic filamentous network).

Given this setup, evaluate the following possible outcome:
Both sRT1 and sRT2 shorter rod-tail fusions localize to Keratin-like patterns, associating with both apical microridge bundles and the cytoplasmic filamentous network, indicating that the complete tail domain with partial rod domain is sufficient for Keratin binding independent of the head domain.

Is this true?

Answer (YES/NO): YES